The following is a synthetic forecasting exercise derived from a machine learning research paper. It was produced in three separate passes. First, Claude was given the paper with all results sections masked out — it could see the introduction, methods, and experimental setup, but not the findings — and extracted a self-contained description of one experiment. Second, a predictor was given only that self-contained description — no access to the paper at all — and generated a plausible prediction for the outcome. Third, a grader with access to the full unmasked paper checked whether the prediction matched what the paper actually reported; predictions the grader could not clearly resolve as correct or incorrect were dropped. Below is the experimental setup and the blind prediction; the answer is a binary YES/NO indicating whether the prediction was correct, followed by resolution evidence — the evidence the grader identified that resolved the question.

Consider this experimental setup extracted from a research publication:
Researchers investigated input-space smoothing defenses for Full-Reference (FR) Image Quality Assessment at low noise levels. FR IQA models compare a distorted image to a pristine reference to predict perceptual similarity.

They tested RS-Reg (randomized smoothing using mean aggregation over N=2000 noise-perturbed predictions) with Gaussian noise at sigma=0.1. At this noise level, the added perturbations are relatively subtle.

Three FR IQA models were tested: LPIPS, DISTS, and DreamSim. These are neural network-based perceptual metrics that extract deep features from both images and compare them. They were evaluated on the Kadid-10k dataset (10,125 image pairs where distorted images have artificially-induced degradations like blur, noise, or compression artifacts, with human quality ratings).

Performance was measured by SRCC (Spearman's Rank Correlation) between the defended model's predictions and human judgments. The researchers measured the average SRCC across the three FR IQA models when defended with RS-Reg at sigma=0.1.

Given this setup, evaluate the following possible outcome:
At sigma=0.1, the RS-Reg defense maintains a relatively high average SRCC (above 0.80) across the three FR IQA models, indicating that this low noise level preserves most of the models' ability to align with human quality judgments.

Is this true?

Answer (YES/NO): NO